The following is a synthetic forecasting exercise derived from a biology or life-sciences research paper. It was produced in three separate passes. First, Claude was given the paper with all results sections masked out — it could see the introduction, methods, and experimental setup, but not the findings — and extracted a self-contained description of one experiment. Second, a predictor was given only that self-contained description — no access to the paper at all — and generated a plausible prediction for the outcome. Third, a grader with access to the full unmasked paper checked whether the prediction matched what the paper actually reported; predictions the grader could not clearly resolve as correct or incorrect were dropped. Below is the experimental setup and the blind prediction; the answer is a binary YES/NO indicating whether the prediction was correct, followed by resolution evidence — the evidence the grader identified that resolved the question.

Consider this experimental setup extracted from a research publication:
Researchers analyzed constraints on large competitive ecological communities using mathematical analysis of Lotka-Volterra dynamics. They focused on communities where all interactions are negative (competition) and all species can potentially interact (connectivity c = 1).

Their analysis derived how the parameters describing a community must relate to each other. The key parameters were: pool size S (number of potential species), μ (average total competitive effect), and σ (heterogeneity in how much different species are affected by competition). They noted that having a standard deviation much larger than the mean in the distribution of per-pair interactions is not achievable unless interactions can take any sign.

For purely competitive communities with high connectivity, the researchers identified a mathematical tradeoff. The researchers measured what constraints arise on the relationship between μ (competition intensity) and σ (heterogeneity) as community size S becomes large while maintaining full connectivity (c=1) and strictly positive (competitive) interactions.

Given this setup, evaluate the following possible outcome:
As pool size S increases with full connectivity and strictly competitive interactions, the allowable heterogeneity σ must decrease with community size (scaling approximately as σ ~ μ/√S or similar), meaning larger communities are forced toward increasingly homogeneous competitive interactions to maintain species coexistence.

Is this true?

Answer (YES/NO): NO